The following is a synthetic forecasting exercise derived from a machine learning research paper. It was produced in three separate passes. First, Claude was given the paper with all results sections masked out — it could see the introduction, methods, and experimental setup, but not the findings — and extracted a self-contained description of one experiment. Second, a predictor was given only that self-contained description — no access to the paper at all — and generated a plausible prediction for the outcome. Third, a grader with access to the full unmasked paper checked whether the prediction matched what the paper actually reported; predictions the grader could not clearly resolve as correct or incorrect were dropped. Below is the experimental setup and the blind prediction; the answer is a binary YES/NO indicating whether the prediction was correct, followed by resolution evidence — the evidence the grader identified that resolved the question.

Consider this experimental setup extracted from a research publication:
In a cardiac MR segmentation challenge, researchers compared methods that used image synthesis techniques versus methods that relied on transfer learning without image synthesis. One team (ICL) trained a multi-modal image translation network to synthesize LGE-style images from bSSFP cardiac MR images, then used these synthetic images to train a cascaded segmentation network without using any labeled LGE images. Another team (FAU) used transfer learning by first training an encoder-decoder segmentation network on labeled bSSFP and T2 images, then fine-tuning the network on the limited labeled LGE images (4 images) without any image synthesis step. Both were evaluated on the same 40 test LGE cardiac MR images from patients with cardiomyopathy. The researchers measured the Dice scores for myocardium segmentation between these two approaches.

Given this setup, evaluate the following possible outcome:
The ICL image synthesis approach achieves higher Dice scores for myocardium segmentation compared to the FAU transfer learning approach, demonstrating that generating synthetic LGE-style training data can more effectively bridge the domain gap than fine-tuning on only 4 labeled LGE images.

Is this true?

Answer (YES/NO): YES